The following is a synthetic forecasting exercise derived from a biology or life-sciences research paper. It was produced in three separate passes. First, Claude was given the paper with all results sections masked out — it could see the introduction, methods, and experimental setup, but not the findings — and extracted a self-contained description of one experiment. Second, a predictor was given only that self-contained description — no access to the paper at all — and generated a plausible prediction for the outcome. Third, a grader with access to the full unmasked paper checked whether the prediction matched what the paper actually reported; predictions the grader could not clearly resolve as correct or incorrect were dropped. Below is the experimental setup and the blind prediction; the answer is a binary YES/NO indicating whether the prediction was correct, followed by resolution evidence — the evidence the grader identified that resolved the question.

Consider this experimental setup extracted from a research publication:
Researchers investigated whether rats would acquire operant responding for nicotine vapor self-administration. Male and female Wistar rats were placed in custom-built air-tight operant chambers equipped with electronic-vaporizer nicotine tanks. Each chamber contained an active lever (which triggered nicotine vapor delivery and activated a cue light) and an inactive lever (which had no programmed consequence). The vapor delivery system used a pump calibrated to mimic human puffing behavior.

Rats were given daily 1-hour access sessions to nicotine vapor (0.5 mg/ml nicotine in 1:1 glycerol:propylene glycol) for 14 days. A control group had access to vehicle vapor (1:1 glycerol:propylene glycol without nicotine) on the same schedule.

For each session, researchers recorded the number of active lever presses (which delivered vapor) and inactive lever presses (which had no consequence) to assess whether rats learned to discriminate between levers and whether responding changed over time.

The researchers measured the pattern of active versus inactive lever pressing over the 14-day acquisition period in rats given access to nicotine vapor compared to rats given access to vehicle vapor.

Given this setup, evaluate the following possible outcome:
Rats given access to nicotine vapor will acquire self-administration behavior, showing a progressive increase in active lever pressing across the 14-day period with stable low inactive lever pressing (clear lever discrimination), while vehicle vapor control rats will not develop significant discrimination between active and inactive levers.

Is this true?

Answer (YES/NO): NO